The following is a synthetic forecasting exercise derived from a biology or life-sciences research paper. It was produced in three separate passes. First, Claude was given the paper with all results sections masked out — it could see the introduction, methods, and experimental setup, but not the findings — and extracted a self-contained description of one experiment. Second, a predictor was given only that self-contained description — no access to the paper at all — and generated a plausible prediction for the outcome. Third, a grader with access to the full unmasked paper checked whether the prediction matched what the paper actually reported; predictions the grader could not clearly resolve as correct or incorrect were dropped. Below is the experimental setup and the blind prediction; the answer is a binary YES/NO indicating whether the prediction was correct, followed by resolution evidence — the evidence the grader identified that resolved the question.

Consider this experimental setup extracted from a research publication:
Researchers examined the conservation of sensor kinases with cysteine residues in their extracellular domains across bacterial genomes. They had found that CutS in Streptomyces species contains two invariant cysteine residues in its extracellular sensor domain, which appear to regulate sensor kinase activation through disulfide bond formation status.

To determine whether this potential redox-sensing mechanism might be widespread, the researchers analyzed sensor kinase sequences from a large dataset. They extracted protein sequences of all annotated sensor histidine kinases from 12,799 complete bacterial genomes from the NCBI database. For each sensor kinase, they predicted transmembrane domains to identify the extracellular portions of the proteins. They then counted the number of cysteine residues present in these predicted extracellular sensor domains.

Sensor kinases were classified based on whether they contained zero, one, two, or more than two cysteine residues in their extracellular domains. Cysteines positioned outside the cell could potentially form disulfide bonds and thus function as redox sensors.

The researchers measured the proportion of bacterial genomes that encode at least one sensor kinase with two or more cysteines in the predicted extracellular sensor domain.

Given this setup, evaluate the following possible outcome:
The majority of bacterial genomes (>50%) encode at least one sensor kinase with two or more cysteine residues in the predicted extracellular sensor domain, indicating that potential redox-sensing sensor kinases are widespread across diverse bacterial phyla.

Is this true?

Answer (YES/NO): YES